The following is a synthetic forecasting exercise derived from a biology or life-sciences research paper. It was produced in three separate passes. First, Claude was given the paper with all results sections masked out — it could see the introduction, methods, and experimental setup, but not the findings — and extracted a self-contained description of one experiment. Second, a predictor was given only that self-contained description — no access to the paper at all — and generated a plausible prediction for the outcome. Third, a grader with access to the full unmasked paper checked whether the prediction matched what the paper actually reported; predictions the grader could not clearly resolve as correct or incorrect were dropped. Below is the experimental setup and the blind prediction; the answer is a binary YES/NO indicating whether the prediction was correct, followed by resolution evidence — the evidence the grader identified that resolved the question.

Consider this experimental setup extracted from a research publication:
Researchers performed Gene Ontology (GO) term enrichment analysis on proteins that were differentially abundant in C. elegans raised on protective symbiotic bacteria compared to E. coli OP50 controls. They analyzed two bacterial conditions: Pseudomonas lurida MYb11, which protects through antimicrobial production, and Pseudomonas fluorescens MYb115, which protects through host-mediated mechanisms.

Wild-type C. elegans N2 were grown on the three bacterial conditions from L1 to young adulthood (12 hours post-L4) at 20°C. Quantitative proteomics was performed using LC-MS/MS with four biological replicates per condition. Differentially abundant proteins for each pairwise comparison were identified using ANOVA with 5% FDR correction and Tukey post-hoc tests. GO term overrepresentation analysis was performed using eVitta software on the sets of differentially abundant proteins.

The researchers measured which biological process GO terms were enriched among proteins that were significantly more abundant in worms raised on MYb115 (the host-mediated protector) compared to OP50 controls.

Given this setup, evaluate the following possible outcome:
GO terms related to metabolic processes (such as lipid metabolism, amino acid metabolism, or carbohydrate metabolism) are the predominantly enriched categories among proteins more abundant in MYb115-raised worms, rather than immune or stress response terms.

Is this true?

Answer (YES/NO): NO